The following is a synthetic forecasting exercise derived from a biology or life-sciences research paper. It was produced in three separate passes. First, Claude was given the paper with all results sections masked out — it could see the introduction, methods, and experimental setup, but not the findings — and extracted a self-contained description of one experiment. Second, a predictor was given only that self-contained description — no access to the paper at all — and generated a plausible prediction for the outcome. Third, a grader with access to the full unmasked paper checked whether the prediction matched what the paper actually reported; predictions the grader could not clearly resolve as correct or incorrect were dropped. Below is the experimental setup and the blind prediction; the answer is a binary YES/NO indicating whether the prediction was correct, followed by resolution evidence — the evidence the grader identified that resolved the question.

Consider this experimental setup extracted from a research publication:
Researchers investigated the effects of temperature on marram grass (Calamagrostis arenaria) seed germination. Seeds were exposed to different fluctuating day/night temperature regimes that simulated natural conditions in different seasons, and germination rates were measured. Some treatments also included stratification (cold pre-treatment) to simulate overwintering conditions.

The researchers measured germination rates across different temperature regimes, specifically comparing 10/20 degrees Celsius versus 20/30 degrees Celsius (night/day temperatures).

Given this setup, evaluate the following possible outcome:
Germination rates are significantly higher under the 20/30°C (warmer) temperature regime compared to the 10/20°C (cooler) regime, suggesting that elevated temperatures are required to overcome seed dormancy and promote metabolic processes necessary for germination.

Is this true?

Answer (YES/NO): YES